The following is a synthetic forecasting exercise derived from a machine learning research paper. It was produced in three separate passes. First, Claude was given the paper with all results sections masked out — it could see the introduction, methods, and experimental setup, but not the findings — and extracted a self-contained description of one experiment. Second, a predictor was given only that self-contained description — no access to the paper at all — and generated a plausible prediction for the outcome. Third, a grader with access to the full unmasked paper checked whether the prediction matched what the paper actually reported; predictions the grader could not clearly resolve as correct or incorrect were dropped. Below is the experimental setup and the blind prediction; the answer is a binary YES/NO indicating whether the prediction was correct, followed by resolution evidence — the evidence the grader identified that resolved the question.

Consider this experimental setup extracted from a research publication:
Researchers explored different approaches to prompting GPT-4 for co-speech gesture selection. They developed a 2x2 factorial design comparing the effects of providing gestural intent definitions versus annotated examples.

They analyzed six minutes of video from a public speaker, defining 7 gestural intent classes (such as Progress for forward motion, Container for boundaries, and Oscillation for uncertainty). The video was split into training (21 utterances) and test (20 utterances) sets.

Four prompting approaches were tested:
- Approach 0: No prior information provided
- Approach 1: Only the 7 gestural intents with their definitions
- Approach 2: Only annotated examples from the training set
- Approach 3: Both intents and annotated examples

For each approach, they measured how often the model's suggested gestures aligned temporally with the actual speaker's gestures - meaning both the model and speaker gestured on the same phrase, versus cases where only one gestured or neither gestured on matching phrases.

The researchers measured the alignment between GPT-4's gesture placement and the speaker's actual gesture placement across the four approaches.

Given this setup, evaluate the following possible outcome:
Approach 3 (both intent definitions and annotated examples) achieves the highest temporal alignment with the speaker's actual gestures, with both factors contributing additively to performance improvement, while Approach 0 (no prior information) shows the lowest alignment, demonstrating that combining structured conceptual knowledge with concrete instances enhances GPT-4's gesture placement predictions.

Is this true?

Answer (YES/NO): NO